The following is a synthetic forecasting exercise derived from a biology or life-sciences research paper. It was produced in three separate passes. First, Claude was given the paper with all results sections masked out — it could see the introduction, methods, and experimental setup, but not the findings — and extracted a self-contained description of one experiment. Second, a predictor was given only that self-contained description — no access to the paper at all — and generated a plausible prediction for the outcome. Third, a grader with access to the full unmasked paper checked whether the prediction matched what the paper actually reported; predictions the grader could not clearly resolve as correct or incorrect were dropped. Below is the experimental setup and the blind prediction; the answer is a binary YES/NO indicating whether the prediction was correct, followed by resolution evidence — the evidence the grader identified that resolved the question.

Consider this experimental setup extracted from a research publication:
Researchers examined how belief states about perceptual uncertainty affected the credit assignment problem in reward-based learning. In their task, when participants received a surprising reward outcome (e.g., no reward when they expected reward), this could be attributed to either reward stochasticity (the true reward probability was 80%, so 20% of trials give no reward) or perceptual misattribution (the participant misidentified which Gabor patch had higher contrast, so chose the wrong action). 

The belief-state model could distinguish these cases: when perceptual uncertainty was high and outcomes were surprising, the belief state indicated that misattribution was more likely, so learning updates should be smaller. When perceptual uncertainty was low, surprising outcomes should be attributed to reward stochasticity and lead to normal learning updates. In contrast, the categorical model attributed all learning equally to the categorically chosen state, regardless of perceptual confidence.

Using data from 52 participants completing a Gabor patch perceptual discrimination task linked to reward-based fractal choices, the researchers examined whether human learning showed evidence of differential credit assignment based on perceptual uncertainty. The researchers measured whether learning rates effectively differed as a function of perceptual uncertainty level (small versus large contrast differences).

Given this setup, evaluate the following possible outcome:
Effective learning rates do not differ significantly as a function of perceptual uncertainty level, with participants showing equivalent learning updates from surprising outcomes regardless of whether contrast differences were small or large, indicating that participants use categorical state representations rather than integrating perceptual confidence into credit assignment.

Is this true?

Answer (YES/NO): NO